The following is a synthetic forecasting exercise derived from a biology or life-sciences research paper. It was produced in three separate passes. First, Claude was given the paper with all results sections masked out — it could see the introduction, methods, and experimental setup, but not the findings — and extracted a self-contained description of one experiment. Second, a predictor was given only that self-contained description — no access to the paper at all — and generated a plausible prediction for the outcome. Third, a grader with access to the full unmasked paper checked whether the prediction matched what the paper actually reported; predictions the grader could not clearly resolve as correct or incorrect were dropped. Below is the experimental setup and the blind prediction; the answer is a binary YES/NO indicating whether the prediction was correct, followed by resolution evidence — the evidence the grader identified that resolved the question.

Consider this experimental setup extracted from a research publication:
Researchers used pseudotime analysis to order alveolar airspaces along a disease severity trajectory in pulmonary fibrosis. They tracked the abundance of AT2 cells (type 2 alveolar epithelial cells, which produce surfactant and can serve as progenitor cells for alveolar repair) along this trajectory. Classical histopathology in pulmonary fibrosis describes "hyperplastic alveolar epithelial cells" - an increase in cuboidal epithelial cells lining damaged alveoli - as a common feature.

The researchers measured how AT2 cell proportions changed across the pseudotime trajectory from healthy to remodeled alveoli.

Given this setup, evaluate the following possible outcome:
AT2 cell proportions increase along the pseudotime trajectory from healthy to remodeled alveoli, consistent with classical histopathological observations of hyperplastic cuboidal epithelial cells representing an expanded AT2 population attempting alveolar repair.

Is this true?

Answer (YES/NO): NO